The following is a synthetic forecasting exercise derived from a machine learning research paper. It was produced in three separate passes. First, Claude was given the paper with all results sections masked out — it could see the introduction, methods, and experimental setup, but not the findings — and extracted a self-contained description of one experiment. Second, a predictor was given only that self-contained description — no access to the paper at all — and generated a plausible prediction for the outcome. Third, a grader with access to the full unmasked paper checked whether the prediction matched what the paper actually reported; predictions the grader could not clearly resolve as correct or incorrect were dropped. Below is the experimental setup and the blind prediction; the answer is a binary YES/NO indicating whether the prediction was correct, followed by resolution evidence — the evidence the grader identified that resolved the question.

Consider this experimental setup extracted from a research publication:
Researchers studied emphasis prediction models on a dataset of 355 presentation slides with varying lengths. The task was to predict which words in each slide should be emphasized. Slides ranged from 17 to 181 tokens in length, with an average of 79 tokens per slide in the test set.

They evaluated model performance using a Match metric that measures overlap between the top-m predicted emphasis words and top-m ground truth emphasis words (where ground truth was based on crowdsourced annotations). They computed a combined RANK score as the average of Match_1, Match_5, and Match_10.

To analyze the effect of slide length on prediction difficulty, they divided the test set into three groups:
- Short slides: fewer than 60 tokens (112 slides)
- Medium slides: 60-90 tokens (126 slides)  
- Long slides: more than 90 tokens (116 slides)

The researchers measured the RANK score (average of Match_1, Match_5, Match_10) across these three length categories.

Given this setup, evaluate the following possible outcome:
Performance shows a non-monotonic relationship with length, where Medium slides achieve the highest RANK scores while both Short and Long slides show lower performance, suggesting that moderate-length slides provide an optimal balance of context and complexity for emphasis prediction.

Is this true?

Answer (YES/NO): NO